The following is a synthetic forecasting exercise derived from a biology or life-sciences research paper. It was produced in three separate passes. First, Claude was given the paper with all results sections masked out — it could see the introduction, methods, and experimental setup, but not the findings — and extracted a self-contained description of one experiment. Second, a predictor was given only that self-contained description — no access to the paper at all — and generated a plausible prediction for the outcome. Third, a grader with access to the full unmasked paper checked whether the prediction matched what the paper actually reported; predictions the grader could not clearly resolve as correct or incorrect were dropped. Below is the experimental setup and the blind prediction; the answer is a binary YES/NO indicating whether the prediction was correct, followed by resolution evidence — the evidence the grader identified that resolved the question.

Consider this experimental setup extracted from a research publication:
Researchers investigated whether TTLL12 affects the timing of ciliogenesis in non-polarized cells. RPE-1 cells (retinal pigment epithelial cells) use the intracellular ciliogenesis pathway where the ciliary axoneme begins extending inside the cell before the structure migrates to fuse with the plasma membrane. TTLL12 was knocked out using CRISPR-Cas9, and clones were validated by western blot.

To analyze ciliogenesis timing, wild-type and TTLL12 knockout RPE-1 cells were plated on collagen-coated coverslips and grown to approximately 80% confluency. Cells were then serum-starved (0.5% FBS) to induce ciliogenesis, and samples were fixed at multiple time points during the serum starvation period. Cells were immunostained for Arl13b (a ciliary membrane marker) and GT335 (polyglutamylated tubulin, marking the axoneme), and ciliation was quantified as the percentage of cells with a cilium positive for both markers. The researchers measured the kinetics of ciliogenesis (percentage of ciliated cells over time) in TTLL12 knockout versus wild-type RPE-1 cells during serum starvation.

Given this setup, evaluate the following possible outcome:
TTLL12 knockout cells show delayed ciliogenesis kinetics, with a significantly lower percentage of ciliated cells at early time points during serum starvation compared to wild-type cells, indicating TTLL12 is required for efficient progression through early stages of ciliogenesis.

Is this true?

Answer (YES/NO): YES